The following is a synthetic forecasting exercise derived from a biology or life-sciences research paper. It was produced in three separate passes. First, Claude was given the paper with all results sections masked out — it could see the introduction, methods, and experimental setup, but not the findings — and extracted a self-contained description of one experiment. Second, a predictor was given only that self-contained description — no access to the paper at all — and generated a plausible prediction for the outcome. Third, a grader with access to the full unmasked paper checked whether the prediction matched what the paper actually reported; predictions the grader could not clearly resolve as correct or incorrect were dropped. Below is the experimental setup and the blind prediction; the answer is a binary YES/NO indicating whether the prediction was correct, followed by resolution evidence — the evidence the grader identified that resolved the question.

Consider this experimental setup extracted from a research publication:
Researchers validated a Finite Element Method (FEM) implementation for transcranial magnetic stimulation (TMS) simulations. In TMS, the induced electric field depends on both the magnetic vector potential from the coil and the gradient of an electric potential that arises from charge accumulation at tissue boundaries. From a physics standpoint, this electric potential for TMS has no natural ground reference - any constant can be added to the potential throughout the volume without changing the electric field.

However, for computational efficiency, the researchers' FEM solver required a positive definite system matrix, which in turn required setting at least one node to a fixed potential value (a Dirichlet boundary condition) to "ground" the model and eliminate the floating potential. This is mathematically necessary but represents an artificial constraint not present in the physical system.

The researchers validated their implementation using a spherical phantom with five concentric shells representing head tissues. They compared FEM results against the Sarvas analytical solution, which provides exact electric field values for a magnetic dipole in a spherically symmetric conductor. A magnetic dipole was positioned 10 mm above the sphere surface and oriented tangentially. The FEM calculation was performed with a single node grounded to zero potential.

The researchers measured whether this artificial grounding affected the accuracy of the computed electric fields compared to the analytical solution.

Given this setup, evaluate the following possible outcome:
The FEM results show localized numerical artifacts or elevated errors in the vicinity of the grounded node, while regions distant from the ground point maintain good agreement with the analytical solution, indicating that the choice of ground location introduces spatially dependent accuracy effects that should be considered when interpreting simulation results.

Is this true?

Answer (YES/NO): NO